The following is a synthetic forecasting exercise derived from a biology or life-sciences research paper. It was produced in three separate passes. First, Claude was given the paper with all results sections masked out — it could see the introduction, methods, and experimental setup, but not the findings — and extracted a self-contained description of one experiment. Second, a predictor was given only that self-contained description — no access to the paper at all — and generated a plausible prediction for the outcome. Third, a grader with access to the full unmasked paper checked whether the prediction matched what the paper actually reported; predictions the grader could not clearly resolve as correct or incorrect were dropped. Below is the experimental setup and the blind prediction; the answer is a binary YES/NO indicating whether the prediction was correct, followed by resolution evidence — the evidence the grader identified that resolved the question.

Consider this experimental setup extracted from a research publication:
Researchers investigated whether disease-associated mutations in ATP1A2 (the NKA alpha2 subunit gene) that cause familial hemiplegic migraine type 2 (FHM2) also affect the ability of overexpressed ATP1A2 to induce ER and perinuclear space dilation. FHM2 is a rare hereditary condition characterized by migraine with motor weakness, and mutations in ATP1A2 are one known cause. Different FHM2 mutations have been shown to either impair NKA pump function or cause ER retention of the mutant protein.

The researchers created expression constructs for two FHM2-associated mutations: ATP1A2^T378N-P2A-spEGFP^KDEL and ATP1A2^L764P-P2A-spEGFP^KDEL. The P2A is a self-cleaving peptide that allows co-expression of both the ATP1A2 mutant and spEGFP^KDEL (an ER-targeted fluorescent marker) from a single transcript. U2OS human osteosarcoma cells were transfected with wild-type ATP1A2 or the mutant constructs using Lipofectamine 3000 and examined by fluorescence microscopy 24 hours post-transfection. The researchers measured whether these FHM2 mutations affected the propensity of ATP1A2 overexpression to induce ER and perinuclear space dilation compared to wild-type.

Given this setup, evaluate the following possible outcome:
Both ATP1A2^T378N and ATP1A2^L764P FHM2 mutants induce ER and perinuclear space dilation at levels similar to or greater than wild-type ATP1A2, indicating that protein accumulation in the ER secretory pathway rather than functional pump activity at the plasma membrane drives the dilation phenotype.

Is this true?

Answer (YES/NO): YES